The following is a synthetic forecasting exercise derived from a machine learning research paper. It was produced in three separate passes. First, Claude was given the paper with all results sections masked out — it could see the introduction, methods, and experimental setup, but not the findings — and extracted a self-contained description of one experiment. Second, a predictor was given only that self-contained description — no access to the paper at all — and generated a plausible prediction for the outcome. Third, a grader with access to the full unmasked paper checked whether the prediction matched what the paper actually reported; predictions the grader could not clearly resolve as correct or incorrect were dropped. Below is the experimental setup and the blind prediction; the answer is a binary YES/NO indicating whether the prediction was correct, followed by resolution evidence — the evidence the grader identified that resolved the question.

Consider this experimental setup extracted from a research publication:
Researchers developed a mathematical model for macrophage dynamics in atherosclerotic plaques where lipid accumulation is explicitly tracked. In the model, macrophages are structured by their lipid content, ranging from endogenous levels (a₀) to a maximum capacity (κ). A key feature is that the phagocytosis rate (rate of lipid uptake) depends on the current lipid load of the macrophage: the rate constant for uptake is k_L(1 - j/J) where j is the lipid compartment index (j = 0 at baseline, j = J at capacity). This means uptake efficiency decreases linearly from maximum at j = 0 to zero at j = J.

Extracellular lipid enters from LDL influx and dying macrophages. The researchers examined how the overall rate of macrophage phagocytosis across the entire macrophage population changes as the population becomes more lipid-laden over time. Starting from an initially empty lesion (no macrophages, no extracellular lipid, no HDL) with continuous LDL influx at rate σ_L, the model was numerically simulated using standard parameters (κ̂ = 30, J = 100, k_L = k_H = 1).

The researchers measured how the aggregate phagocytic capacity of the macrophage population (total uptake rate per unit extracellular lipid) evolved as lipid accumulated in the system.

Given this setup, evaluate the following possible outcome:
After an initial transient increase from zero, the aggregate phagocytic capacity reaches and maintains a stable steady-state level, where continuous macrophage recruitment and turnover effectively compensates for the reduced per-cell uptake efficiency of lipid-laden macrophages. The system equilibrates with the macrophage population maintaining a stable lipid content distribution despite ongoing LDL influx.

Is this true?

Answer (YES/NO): YES